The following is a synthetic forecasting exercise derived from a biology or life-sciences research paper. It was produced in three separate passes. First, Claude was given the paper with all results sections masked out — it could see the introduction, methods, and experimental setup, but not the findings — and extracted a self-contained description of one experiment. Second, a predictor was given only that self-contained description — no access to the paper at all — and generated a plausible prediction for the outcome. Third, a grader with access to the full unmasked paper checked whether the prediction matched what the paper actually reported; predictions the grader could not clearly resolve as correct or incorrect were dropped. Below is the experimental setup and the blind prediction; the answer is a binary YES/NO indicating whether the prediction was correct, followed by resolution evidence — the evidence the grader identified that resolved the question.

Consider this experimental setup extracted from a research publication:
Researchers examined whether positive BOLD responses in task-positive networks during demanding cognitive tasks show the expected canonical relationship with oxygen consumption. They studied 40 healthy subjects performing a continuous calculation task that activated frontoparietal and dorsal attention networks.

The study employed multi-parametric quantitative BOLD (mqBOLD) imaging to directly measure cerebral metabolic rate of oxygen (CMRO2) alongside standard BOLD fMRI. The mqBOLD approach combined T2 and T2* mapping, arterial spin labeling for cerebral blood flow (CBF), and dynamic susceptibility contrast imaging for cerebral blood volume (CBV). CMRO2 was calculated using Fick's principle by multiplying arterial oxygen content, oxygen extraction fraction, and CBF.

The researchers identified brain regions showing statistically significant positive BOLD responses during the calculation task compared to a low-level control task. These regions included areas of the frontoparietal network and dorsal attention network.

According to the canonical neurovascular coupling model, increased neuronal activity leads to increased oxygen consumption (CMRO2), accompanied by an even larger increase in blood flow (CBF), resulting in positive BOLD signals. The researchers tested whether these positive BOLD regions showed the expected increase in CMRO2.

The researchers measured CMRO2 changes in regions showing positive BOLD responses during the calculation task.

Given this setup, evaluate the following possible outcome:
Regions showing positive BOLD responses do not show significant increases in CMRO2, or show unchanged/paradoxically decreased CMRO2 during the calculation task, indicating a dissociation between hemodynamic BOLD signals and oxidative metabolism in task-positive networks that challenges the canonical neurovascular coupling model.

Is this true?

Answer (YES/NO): NO